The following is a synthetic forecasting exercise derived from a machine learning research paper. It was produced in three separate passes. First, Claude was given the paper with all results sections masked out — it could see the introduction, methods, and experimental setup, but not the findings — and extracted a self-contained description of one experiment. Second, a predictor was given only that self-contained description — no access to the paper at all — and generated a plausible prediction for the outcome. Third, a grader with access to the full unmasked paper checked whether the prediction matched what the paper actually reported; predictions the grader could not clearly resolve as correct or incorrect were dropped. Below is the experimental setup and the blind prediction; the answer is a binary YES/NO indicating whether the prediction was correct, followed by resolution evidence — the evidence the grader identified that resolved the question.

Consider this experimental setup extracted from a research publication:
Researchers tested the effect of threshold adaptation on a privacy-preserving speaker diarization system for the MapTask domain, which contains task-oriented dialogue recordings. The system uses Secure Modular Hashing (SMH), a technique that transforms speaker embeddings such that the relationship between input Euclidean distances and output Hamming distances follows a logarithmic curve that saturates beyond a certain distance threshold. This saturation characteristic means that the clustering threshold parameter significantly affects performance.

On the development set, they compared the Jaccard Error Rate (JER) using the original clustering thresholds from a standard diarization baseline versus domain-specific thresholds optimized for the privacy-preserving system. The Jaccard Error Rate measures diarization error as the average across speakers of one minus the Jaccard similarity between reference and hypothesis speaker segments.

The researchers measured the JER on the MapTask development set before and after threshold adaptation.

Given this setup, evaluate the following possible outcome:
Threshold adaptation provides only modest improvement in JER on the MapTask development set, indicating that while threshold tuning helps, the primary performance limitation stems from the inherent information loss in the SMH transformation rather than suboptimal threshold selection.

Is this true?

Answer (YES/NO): NO